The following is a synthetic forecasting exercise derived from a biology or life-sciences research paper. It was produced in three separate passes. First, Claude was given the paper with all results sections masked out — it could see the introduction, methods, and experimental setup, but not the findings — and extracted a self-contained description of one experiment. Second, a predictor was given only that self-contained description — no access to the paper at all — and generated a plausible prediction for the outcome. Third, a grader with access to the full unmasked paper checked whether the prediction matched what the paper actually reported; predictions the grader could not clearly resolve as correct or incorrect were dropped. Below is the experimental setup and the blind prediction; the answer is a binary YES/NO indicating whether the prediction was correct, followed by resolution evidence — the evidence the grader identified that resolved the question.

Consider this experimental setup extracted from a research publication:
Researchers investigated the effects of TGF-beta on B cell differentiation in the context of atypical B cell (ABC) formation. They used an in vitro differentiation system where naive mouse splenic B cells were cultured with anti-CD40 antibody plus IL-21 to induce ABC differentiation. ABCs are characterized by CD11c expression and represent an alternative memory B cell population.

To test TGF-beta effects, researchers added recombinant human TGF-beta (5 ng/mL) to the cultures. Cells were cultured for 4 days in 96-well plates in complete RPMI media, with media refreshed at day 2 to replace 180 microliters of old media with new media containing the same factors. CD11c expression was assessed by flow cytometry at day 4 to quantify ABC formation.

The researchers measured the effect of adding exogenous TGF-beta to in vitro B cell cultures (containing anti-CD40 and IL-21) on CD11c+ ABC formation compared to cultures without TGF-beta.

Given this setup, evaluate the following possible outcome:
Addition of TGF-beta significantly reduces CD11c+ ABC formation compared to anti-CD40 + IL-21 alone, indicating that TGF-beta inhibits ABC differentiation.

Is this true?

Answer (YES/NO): NO